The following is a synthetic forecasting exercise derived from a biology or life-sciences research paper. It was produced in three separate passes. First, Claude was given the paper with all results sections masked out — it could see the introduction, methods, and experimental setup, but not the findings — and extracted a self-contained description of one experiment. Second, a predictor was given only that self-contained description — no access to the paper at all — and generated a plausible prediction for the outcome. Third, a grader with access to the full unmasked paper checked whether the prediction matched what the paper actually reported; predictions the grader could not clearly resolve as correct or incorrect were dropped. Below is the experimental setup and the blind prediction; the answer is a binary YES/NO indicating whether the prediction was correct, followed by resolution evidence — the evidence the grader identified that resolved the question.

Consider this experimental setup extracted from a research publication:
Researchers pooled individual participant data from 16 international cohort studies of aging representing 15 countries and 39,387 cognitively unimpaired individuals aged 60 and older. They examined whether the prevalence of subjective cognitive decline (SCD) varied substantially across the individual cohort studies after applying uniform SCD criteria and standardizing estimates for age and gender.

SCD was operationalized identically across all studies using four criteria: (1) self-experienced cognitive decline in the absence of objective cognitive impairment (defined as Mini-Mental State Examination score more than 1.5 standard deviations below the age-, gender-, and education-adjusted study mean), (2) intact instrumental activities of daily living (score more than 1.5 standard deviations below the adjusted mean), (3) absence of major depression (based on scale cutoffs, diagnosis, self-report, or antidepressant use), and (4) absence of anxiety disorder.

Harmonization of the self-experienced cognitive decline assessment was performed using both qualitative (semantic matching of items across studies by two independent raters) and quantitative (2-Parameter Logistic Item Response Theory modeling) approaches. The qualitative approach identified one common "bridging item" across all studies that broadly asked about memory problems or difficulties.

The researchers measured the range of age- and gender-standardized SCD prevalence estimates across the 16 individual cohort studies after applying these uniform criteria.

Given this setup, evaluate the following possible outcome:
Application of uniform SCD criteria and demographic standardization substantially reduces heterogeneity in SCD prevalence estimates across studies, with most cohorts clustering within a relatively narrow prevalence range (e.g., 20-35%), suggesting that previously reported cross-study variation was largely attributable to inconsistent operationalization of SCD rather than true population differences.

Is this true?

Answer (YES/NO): NO